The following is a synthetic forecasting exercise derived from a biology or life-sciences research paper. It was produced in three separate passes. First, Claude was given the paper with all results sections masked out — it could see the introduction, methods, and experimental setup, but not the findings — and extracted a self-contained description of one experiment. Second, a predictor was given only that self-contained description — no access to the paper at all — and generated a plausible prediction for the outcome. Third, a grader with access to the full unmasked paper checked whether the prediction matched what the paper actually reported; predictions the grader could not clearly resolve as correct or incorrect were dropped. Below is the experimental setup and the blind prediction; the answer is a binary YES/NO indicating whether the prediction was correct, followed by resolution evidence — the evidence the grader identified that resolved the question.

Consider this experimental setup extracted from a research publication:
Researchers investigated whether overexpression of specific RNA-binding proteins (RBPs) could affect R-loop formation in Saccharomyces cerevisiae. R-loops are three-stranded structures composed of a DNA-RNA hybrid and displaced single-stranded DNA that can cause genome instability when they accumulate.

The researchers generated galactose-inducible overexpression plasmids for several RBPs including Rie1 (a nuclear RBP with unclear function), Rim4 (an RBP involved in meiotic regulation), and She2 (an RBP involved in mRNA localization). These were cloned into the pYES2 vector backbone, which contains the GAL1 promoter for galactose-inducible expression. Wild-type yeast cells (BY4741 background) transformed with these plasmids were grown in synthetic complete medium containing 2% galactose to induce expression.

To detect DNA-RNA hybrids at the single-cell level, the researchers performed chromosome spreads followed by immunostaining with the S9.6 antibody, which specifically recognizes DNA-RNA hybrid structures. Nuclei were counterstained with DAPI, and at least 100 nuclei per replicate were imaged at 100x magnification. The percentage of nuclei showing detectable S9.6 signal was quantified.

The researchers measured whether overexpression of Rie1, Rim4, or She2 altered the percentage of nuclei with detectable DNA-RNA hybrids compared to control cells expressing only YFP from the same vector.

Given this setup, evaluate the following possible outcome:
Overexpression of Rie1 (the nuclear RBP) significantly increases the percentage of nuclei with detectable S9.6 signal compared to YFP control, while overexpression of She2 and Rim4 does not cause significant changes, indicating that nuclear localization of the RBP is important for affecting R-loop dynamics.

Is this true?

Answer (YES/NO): NO